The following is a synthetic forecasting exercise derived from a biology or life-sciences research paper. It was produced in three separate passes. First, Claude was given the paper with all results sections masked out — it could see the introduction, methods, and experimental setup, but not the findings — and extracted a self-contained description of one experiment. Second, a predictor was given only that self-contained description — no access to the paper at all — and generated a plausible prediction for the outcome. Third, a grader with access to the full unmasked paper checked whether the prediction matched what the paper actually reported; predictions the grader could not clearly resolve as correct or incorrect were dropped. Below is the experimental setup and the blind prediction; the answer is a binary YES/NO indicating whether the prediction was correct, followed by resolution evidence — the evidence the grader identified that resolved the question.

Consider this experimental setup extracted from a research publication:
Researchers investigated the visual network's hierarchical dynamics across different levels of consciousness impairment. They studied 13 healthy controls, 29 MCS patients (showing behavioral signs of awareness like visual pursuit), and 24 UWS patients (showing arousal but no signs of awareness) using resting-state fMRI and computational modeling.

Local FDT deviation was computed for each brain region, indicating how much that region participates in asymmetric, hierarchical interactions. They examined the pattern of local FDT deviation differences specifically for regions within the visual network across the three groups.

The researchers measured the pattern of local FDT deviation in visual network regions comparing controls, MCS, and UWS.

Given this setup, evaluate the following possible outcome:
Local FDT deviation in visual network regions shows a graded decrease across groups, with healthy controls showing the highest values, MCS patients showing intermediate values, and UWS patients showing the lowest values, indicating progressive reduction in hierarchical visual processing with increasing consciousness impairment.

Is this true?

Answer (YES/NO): NO